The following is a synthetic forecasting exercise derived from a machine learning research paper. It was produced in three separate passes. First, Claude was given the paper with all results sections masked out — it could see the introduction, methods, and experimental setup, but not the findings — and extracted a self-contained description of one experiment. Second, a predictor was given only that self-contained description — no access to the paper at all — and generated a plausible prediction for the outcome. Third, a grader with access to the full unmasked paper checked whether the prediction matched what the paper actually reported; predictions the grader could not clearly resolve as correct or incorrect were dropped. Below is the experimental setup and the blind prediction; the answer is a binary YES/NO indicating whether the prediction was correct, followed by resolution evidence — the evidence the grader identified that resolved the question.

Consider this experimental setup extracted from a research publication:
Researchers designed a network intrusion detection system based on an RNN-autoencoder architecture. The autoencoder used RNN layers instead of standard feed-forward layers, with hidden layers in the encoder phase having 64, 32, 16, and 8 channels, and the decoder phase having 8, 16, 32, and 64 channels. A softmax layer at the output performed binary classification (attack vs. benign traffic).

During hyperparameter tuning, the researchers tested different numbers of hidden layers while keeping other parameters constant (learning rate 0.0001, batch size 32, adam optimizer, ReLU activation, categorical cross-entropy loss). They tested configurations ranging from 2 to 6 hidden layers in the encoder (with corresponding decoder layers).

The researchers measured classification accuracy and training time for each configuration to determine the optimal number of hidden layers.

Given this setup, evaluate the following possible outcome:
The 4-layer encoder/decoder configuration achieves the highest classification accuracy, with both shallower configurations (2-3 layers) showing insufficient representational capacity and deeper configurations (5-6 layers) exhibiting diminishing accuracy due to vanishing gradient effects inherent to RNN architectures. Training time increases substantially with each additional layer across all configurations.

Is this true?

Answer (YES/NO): NO